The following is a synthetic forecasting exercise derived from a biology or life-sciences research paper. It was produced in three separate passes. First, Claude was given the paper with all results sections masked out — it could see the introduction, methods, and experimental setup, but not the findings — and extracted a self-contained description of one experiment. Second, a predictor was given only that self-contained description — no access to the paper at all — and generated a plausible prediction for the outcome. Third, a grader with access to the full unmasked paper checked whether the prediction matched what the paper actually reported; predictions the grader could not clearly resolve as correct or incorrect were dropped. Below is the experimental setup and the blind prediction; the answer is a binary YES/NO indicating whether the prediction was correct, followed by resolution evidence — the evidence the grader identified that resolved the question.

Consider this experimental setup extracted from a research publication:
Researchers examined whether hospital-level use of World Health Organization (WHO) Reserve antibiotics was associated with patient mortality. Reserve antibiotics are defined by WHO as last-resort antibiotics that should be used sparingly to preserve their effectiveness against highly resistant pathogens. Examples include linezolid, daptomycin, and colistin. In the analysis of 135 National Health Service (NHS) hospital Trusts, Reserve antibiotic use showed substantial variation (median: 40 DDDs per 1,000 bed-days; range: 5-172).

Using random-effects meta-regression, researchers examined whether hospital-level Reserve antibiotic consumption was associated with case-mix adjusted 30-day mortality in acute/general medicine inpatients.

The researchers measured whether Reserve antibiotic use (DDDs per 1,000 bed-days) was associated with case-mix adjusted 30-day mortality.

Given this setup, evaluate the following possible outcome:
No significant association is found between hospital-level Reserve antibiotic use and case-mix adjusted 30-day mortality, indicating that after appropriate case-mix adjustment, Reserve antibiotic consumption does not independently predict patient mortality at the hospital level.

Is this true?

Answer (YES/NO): YES